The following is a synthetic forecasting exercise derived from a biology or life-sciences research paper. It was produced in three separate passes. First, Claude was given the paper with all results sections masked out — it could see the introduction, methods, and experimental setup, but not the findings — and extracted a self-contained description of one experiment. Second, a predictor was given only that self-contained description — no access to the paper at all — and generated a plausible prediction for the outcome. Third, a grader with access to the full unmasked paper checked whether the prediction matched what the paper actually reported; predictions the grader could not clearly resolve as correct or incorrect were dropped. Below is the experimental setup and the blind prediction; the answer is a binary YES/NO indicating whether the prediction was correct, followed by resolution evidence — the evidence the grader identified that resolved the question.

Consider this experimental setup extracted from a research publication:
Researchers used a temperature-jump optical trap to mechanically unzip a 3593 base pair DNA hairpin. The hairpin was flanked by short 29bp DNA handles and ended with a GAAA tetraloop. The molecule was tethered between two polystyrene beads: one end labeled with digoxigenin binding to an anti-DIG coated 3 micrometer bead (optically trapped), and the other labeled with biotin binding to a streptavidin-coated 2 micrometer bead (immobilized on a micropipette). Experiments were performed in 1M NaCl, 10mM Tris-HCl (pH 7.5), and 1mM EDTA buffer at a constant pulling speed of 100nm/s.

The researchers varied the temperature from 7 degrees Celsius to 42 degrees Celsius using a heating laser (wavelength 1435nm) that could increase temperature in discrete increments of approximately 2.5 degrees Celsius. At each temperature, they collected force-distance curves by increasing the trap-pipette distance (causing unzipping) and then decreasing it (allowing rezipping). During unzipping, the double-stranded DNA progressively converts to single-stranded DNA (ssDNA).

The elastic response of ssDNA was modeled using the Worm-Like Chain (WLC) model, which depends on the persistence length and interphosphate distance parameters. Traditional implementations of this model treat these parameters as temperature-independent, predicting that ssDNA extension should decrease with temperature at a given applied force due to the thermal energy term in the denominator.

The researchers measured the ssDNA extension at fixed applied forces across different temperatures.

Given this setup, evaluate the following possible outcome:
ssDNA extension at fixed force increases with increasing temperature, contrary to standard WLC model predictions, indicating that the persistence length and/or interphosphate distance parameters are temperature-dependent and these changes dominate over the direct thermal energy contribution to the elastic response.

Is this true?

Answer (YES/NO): YES